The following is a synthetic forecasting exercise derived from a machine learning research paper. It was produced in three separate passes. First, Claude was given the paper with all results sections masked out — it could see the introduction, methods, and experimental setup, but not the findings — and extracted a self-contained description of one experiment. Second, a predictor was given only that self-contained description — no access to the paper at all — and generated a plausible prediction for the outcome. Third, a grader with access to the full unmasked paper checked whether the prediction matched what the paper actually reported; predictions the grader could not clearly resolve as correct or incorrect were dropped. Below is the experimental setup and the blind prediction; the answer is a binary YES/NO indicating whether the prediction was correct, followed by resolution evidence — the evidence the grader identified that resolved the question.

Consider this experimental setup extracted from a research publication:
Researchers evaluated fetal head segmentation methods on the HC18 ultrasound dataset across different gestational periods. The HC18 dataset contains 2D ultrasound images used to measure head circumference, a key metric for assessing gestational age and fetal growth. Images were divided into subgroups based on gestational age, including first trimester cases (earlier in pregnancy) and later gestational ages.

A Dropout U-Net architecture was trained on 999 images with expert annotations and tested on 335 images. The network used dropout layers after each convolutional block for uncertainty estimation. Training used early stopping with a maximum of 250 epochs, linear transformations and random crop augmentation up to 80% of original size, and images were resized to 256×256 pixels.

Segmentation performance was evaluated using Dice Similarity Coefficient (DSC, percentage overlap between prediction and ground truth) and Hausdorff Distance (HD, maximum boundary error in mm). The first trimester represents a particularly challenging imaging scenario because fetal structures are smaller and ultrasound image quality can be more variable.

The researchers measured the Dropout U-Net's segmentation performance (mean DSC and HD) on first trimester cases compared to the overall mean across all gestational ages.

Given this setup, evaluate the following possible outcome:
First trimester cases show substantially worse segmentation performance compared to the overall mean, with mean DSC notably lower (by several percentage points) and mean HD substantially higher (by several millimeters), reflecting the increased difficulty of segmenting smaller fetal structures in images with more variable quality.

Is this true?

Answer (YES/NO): NO